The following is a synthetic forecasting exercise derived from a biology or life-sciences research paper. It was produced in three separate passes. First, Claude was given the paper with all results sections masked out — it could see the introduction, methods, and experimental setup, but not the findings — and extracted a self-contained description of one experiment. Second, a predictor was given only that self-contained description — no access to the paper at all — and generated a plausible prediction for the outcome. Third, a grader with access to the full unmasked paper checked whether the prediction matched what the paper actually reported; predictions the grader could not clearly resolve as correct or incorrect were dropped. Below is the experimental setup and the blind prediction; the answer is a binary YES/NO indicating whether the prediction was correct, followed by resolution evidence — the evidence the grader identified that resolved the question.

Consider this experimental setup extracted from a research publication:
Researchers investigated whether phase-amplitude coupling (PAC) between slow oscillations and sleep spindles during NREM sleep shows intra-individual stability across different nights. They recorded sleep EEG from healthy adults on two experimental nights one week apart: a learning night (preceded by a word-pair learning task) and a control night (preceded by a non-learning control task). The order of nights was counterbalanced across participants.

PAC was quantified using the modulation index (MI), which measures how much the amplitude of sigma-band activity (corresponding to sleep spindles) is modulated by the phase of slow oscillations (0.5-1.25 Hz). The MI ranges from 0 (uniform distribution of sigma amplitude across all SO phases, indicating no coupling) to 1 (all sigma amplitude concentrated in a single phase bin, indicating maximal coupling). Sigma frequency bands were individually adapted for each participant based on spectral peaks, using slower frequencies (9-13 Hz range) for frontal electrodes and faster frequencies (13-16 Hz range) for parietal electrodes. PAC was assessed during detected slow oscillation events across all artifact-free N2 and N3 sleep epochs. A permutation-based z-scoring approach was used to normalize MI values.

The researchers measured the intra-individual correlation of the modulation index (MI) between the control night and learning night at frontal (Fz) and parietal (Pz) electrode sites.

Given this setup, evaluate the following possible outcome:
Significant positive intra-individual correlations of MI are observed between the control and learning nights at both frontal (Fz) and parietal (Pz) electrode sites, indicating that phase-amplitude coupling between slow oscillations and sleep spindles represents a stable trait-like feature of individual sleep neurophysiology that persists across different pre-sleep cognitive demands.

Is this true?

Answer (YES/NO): YES